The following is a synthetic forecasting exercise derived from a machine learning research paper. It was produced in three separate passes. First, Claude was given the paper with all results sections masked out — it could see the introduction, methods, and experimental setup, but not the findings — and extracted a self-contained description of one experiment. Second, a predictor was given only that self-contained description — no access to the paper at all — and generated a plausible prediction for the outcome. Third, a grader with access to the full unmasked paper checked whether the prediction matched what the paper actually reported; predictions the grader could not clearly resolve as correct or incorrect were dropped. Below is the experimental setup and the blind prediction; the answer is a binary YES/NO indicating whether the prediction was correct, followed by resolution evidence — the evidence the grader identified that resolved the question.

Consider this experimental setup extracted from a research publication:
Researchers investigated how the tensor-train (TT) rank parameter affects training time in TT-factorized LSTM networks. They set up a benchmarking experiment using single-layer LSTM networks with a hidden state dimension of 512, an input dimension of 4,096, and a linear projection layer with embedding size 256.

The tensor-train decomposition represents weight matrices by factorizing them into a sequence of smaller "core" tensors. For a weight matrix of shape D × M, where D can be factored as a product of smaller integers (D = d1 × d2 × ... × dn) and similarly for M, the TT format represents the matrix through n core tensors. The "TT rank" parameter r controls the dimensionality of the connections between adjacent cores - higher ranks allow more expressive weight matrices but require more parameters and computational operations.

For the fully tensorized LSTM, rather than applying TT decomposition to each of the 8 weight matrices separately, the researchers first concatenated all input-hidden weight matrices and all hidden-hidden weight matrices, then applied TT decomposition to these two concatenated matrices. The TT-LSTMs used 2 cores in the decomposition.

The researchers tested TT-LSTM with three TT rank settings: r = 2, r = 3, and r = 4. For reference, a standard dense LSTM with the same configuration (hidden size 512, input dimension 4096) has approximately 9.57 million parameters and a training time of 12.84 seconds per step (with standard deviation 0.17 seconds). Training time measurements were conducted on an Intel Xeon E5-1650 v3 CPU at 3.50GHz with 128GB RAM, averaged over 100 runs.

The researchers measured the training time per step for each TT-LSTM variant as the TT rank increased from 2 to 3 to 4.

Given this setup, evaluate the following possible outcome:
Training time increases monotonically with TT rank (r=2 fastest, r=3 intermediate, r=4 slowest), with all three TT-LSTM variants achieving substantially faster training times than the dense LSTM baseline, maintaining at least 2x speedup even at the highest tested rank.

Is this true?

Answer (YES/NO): NO